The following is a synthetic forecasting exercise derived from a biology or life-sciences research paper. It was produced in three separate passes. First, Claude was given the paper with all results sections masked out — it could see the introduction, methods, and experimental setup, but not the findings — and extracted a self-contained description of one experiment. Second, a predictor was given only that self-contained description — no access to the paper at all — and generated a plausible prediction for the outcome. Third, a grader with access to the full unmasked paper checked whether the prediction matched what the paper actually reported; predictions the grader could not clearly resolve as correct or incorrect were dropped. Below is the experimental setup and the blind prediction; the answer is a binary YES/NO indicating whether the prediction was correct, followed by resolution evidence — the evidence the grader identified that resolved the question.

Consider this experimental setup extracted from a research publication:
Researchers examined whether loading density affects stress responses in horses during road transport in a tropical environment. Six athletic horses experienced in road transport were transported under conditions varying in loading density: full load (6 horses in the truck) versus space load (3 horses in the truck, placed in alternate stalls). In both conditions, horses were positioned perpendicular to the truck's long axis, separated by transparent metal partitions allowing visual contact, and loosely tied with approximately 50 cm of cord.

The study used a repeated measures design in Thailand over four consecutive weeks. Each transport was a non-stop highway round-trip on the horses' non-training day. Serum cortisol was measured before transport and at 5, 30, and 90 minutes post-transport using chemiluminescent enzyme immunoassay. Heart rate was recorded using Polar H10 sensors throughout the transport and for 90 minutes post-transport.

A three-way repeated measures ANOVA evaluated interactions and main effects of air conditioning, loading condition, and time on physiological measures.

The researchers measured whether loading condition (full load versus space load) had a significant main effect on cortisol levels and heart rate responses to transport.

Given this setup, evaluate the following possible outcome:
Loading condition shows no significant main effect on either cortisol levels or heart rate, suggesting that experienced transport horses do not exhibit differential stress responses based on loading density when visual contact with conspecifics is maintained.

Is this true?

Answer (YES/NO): YES